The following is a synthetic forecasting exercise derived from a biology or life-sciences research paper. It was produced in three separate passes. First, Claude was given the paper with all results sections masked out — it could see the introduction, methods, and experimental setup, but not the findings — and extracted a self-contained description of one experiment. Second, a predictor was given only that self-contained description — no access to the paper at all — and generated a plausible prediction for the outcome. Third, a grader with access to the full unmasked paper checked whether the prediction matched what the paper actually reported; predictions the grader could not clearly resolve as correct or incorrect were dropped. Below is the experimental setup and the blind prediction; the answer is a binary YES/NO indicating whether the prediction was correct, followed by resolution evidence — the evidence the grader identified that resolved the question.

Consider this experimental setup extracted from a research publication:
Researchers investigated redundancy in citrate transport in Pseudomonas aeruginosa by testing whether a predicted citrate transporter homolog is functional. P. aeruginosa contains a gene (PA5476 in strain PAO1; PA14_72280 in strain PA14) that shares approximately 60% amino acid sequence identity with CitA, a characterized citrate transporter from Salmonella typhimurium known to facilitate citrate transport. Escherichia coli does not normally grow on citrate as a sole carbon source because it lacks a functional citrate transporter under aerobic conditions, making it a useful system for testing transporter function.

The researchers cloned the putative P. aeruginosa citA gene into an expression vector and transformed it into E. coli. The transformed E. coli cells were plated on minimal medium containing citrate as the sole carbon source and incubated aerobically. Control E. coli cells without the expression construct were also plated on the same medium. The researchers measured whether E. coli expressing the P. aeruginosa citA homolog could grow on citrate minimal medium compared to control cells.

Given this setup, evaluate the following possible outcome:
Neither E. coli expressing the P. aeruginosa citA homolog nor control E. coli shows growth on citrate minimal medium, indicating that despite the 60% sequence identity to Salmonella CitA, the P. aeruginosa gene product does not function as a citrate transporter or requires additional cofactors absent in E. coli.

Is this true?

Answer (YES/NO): NO